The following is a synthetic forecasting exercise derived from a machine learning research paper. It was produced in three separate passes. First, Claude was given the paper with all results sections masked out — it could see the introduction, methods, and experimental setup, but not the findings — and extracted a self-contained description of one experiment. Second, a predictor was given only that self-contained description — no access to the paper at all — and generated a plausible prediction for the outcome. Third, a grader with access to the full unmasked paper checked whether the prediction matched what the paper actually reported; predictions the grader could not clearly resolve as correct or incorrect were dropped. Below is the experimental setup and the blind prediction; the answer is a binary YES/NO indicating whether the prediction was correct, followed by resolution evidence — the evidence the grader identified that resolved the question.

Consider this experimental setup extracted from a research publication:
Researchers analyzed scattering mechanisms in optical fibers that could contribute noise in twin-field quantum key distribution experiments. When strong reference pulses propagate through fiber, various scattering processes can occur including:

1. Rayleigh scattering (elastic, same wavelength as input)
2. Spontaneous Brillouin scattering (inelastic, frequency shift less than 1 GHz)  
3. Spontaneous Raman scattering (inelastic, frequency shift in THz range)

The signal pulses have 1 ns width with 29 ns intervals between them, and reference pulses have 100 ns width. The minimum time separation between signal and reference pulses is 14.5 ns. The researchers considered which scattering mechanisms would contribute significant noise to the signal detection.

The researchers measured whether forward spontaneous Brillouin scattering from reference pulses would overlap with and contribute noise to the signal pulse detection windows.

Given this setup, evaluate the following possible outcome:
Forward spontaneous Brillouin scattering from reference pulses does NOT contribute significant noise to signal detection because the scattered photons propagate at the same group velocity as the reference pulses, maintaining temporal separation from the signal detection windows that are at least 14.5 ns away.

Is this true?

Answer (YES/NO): YES